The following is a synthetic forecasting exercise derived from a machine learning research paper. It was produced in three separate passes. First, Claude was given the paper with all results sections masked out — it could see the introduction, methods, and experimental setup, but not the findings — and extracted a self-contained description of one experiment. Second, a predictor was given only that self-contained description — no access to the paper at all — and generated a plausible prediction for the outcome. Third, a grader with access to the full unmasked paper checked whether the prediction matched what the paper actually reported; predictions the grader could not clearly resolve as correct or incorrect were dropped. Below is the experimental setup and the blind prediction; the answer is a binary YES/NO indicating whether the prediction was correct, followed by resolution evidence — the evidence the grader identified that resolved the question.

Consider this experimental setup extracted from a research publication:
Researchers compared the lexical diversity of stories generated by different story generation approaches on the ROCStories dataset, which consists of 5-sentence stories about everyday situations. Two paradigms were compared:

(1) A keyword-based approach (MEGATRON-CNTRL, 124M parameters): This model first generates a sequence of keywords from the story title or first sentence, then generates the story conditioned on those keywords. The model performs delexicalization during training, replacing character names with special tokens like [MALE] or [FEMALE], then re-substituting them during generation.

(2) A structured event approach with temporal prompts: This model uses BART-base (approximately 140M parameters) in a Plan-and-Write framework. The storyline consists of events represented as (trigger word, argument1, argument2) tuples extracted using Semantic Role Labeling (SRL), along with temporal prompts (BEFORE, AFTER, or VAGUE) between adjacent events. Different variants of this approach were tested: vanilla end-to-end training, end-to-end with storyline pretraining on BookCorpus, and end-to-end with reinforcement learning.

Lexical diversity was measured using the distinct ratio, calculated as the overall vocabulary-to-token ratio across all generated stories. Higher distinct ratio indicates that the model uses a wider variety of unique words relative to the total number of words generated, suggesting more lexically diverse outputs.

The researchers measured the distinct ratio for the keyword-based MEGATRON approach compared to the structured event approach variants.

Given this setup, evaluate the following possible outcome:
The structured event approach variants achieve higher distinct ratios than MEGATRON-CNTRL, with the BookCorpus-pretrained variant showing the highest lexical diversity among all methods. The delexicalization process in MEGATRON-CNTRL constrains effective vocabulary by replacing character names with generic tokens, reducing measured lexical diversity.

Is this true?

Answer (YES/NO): NO